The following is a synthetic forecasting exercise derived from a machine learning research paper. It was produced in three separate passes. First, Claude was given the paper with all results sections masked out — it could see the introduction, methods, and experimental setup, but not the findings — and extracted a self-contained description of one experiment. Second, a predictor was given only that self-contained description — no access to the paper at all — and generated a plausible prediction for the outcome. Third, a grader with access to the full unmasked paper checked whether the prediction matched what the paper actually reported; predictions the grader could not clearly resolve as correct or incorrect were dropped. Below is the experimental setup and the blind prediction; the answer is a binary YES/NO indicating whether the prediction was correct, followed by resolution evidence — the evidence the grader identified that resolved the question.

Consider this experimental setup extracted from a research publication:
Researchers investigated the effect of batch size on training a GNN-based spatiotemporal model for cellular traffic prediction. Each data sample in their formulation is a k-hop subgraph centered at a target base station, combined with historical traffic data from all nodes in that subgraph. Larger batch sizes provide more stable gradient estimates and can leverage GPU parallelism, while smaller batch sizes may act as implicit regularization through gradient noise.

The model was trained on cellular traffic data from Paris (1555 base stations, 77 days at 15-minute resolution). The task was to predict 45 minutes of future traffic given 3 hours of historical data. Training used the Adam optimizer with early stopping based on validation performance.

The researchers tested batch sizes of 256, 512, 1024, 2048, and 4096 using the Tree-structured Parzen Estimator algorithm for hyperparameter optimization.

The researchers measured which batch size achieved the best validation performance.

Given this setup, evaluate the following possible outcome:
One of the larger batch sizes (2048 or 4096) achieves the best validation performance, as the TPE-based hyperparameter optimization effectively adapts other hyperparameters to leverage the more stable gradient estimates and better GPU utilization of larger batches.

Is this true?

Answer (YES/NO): YES